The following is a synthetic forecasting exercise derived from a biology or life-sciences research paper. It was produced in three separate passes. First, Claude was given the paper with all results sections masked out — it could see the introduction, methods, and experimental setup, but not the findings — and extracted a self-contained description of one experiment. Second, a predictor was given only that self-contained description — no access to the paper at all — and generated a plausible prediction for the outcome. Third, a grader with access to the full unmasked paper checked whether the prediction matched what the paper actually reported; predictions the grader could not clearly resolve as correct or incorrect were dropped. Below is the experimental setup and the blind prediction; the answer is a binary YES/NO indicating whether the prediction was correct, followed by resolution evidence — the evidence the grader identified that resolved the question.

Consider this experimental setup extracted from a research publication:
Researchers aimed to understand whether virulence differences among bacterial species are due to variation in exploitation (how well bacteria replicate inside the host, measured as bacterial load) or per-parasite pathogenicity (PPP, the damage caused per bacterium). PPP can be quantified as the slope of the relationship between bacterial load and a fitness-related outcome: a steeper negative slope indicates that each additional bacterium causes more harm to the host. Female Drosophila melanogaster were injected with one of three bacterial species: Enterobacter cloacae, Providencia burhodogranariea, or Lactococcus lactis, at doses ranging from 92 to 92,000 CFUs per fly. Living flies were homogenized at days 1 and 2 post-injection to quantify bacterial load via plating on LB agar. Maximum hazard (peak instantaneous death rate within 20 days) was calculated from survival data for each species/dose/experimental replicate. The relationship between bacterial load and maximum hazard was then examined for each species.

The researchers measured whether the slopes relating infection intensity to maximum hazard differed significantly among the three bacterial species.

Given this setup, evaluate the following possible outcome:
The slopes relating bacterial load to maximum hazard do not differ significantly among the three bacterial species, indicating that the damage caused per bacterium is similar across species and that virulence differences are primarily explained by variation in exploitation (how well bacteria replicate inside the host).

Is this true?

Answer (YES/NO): NO